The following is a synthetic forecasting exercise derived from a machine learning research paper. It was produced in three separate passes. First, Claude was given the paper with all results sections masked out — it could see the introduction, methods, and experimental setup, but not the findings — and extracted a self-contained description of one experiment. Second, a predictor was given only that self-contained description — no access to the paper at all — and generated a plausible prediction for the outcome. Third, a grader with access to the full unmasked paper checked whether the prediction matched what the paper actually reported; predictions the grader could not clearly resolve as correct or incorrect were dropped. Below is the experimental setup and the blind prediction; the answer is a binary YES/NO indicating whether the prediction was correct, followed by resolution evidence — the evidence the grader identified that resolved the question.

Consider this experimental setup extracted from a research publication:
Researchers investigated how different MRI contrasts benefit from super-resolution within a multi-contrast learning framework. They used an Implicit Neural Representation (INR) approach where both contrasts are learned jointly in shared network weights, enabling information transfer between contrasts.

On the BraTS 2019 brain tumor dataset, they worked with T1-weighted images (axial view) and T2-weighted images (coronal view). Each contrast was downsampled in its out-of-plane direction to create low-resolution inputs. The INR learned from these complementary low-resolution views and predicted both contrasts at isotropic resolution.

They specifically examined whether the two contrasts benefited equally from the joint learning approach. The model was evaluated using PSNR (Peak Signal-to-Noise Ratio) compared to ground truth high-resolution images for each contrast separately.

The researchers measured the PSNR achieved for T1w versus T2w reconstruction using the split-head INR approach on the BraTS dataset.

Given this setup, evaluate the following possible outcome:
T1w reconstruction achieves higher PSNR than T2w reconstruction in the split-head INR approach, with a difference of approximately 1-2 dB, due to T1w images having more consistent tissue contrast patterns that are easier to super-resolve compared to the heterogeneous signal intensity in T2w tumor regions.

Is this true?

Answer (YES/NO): NO